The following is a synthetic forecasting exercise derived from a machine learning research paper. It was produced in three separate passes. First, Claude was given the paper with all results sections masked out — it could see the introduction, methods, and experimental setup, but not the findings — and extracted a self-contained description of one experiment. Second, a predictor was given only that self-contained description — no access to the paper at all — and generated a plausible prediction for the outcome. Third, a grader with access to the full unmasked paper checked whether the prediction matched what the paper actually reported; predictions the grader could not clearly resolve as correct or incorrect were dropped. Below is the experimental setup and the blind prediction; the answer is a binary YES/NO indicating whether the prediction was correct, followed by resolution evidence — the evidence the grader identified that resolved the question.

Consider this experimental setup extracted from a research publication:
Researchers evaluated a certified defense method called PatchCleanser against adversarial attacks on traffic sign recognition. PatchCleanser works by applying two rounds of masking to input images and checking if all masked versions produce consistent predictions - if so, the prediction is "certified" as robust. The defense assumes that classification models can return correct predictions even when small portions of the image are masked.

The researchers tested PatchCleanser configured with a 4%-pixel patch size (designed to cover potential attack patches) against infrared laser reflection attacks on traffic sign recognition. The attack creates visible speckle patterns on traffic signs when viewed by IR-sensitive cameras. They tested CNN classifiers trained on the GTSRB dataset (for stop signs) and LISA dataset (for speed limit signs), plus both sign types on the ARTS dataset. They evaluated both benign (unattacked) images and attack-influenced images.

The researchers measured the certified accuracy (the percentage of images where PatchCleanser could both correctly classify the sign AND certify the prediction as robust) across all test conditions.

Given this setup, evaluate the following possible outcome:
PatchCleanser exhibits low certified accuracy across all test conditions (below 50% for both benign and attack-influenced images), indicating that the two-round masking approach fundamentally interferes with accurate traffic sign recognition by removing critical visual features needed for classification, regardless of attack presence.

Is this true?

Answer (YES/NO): YES